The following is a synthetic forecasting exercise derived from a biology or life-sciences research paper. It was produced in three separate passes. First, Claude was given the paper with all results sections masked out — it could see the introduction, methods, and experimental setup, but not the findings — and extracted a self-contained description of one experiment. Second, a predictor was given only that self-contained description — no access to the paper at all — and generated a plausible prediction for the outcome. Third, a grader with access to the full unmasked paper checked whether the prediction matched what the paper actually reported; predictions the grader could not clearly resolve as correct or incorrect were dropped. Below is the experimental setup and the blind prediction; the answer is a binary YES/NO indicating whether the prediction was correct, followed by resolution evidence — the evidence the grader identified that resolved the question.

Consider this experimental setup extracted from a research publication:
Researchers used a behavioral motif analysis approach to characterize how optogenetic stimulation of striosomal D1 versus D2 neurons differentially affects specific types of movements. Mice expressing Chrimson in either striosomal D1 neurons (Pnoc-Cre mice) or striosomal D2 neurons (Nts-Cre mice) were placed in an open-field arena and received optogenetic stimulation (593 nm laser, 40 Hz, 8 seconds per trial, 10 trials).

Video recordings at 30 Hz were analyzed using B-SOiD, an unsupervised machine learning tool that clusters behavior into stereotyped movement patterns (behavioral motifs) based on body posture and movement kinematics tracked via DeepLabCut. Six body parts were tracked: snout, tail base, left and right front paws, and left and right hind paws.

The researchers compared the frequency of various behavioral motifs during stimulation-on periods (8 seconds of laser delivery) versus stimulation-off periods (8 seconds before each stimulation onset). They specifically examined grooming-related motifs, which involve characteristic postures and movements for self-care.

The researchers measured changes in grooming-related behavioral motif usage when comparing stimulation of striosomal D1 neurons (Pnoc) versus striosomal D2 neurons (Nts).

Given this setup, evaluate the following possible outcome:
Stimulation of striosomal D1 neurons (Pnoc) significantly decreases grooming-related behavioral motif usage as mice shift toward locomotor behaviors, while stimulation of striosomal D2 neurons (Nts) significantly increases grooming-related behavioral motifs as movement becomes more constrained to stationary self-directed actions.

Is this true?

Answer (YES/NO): NO